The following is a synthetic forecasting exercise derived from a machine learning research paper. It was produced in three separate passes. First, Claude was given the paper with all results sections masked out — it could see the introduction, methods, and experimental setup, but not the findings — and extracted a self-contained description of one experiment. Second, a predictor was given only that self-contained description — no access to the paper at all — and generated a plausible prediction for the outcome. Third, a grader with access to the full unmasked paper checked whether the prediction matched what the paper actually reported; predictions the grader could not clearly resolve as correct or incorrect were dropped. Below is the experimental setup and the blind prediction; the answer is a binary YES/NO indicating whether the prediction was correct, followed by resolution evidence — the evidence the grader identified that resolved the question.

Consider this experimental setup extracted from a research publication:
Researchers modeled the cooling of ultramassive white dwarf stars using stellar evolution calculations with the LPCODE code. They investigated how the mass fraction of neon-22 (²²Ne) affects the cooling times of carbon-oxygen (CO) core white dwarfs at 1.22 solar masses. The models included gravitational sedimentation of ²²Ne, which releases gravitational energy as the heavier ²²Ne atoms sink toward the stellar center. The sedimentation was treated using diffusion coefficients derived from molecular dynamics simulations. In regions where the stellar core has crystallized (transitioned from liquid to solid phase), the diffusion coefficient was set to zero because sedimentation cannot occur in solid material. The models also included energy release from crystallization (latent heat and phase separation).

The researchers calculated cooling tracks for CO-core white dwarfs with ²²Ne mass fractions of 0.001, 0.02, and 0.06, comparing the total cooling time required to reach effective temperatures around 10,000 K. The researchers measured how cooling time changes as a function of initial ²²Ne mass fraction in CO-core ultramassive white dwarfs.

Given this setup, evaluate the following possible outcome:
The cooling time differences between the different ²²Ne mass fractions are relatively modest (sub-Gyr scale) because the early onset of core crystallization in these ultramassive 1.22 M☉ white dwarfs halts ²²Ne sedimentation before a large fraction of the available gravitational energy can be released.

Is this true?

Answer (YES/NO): NO